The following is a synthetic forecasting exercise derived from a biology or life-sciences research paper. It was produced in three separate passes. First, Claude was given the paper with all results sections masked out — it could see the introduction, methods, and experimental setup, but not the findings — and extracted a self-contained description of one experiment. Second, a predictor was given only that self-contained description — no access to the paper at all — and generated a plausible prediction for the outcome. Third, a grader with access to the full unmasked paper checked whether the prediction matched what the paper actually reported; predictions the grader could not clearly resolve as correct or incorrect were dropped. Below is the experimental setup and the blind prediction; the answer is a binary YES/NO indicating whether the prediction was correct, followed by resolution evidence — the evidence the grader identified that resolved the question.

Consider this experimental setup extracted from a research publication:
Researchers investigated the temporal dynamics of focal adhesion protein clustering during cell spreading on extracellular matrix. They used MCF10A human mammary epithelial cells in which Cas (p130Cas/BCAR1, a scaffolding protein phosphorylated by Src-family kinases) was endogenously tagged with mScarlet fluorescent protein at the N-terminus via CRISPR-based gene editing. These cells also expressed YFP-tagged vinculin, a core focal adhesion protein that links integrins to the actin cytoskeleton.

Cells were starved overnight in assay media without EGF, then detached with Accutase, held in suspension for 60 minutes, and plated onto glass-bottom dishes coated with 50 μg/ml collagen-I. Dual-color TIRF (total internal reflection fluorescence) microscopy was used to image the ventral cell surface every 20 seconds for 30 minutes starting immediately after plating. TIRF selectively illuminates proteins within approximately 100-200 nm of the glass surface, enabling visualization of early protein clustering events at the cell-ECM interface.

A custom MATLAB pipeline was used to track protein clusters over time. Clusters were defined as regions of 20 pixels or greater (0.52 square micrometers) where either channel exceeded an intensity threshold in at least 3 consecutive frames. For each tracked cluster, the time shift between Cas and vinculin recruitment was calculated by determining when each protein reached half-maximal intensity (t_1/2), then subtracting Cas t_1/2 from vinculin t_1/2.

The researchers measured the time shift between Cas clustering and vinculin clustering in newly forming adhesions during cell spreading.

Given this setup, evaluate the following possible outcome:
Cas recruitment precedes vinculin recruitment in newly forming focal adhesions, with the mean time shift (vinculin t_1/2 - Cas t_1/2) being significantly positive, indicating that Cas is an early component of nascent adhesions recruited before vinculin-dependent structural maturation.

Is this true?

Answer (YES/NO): YES